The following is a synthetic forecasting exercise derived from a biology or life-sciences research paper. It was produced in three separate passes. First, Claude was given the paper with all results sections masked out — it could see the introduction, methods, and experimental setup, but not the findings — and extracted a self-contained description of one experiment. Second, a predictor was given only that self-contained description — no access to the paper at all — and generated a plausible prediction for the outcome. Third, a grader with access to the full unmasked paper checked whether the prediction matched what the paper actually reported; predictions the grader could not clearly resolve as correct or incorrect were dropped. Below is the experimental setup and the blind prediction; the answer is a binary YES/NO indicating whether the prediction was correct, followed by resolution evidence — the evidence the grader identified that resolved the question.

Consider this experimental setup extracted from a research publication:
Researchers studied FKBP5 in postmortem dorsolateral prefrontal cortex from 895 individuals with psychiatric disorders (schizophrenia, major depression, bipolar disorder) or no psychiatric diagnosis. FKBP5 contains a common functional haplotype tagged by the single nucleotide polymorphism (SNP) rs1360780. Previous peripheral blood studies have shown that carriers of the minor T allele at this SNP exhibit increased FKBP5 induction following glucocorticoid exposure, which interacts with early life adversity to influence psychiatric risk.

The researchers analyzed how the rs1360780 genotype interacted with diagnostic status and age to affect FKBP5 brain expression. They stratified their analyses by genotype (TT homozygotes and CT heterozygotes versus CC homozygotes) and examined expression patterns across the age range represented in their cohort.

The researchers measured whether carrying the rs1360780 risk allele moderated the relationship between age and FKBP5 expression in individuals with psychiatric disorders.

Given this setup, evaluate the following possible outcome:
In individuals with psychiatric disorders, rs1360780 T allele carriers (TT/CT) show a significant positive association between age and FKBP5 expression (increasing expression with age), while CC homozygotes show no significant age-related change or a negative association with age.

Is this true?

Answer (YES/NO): NO